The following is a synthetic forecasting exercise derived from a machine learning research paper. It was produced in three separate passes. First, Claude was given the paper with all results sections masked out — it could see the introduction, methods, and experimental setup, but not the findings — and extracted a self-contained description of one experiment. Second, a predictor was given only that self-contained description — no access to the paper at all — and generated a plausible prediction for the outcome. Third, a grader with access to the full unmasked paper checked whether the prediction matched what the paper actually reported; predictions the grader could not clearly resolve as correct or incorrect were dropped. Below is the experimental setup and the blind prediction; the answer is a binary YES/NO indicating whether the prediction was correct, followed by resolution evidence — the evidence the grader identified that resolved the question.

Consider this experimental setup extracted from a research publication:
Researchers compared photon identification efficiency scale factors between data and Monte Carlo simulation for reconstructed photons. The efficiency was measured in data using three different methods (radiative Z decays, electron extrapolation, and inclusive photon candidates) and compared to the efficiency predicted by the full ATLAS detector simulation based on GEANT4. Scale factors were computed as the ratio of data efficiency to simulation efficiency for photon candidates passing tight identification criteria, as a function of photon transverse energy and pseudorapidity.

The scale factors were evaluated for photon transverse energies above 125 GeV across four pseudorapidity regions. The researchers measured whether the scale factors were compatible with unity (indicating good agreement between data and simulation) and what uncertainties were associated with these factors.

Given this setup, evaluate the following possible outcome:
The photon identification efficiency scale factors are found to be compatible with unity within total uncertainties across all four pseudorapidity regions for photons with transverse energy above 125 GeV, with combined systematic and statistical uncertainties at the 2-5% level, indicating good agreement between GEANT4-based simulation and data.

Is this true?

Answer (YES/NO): NO